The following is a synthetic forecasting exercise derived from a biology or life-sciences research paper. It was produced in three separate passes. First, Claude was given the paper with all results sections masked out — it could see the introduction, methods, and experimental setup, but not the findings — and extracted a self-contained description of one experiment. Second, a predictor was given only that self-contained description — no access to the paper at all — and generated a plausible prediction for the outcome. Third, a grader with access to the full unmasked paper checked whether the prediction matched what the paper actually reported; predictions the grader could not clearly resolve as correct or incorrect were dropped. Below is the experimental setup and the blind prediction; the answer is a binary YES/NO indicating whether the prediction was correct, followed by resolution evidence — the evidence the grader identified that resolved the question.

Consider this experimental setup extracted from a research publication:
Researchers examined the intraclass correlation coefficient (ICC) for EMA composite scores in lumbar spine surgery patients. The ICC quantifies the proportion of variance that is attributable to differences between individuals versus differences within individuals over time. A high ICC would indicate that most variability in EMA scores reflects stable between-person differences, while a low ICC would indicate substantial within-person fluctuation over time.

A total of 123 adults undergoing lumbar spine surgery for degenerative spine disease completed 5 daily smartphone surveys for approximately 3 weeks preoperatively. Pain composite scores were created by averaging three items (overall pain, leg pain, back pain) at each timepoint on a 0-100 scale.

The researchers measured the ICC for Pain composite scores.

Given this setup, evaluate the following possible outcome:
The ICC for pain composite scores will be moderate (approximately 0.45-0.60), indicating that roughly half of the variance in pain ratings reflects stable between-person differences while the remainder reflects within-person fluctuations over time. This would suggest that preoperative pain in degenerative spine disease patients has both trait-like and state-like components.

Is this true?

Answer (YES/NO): NO